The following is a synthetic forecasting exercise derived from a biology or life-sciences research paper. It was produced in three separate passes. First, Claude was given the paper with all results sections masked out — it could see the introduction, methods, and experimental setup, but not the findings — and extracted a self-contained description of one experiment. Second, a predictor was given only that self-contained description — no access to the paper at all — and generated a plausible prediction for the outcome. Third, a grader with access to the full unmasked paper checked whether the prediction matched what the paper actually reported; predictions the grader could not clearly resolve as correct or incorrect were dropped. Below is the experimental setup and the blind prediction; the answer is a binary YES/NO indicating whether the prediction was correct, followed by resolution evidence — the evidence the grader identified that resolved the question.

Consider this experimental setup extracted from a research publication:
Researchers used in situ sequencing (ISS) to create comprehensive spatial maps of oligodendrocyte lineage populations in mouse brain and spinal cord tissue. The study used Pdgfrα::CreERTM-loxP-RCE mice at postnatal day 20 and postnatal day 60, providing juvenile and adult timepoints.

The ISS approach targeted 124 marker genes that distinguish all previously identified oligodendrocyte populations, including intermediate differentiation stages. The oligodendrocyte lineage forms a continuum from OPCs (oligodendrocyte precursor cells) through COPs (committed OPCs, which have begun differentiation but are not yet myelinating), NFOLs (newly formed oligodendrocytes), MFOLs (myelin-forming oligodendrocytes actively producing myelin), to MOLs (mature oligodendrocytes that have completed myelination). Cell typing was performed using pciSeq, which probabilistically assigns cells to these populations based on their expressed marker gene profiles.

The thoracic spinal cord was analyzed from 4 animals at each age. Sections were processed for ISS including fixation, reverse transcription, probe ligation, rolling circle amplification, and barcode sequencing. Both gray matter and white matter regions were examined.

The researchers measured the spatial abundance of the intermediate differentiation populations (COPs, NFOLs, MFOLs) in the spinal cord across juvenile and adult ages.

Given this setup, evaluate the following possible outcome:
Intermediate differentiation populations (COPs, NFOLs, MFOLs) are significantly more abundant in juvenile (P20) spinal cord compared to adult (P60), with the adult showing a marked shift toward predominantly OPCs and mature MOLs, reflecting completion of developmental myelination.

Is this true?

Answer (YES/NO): NO